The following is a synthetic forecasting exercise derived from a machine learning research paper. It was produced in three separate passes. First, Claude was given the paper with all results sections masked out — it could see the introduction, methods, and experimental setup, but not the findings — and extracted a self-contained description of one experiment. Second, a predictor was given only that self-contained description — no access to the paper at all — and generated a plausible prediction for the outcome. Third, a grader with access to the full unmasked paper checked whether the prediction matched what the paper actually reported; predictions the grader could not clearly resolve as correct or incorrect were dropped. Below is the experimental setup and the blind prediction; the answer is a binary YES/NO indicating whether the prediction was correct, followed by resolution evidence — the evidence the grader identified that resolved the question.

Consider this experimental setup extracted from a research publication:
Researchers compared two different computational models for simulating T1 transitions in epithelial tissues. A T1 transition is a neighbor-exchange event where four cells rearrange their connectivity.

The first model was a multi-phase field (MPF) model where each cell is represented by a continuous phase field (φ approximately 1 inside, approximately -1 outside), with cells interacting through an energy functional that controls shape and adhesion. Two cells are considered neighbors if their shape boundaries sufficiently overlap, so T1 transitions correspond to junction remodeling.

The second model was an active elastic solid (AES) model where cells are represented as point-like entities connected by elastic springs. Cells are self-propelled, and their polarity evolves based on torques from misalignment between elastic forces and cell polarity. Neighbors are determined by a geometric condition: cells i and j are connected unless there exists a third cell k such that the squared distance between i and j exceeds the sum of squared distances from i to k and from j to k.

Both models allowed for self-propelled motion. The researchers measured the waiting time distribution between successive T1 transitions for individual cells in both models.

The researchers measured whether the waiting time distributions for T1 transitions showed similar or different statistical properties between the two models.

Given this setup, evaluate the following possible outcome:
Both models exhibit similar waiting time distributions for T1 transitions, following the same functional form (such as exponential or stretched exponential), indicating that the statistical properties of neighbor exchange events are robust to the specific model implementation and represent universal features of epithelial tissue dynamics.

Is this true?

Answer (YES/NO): YES